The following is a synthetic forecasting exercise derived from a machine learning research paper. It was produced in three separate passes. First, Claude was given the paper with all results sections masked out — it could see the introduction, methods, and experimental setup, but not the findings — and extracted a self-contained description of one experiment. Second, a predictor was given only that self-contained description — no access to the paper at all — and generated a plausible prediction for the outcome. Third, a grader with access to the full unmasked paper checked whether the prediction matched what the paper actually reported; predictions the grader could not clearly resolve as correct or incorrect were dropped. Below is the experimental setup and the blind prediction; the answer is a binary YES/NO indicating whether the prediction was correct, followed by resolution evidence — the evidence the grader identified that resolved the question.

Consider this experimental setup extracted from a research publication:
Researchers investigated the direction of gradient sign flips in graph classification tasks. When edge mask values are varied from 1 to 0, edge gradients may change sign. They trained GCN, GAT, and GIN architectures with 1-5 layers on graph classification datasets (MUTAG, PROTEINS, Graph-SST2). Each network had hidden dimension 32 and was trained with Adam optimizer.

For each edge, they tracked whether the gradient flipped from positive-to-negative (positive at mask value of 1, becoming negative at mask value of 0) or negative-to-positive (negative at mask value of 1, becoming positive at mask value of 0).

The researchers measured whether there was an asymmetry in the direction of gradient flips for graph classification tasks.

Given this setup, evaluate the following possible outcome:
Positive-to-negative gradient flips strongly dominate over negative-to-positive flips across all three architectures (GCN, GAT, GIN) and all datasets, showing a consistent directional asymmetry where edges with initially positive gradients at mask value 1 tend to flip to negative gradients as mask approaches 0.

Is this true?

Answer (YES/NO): NO